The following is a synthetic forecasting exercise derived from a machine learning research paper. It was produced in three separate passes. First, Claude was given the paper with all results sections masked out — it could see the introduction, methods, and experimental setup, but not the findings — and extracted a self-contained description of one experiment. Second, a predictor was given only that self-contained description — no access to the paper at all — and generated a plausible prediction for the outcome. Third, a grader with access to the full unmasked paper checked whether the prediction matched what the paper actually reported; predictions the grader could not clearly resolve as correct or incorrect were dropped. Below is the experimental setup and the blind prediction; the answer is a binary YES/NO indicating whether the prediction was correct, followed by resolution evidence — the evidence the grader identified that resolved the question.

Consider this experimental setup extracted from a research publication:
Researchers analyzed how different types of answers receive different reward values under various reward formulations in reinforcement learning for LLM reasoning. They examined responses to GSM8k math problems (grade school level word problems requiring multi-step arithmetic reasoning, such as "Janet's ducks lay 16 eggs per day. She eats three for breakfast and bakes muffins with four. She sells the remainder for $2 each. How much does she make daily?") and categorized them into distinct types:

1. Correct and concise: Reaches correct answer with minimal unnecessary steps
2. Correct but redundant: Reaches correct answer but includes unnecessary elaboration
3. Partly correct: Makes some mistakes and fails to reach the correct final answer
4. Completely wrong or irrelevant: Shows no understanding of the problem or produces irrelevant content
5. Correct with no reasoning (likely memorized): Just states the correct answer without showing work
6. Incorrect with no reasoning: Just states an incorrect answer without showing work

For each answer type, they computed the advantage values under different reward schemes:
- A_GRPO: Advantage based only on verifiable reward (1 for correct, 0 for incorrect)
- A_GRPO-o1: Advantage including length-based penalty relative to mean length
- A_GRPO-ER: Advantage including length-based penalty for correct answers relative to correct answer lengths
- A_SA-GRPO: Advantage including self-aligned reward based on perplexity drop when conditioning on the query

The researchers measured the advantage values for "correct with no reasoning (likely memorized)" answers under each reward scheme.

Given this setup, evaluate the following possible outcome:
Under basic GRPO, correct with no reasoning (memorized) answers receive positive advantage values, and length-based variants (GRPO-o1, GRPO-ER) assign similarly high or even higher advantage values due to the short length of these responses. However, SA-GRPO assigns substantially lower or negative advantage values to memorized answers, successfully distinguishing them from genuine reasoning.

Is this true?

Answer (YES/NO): YES